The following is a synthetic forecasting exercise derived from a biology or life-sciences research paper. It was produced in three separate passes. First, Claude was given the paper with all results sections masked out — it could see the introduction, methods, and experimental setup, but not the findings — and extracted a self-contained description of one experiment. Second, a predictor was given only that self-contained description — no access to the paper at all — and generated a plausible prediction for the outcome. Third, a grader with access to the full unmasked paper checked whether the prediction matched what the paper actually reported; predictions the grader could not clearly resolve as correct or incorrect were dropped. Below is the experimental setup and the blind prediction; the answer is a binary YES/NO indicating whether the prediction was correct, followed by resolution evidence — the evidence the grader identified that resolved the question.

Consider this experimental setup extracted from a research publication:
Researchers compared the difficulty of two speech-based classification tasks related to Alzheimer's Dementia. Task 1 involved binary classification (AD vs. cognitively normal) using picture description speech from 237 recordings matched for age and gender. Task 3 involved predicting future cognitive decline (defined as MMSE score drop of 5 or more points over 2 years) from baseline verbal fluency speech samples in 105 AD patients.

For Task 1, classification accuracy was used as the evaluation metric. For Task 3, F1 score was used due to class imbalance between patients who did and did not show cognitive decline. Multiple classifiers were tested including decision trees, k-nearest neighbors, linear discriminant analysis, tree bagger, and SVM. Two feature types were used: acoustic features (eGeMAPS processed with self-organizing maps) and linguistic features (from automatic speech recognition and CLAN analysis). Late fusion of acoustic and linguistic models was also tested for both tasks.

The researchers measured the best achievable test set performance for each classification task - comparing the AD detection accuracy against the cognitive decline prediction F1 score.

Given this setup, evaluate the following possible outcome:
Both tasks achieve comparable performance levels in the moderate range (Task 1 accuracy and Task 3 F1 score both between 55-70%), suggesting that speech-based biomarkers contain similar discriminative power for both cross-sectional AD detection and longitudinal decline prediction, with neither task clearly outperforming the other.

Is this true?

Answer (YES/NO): NO